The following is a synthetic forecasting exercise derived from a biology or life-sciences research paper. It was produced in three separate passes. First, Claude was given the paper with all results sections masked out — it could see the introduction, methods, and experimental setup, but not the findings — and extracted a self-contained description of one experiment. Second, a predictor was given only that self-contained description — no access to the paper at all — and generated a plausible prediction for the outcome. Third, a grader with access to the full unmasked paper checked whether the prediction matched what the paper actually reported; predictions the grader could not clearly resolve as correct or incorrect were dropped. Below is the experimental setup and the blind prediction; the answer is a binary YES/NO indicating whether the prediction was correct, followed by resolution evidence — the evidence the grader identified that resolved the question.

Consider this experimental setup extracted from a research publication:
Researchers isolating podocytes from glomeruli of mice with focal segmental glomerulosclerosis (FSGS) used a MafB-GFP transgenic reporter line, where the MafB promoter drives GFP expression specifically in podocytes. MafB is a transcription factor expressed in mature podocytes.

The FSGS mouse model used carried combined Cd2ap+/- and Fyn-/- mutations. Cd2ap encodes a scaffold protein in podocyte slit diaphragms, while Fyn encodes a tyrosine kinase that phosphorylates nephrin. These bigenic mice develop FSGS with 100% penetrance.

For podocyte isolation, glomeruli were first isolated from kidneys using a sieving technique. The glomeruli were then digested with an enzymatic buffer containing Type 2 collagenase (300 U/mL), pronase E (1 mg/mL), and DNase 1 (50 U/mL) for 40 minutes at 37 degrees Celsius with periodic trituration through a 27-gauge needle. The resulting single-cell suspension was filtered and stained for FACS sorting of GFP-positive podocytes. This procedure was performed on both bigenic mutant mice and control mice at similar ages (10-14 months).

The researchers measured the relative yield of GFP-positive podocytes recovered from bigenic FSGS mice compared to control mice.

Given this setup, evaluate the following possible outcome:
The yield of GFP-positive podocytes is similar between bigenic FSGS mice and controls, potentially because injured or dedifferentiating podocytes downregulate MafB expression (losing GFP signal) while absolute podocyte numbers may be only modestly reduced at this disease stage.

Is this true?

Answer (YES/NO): NO